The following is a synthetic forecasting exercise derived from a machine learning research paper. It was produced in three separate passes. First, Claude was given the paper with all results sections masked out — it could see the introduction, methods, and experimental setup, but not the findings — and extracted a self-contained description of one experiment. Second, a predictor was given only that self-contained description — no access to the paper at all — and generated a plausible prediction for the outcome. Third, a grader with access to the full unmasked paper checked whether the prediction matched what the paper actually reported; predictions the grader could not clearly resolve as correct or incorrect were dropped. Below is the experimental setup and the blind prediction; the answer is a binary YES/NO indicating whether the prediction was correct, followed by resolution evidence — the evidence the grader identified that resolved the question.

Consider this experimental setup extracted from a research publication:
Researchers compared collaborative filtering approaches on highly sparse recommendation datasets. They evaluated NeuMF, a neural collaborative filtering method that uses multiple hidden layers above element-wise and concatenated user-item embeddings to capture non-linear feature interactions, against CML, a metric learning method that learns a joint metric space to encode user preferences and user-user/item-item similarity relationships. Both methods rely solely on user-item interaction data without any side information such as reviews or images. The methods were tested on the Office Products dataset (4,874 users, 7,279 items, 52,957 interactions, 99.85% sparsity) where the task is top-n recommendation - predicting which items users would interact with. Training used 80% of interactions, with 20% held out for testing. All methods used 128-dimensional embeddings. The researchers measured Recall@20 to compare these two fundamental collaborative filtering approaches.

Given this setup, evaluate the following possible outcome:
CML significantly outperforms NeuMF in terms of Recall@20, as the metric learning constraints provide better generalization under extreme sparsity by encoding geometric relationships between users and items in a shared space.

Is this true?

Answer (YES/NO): YES